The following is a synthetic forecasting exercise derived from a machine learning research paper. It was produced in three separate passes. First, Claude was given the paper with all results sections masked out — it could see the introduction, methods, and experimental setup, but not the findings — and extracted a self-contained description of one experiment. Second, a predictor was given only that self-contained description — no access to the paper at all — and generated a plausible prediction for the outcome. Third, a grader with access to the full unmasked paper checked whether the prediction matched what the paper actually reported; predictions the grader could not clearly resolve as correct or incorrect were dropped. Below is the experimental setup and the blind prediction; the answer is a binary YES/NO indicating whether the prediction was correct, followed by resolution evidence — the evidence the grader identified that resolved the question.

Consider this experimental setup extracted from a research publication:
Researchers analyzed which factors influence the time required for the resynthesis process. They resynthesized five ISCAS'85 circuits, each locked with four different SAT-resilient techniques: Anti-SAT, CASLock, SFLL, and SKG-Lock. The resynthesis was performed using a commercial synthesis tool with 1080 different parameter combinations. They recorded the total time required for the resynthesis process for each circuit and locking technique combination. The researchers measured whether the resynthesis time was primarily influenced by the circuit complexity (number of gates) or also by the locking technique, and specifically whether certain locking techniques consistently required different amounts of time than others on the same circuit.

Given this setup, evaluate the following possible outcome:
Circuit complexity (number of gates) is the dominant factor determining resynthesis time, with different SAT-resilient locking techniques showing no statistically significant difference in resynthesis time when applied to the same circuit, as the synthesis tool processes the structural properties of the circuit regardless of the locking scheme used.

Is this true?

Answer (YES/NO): NO